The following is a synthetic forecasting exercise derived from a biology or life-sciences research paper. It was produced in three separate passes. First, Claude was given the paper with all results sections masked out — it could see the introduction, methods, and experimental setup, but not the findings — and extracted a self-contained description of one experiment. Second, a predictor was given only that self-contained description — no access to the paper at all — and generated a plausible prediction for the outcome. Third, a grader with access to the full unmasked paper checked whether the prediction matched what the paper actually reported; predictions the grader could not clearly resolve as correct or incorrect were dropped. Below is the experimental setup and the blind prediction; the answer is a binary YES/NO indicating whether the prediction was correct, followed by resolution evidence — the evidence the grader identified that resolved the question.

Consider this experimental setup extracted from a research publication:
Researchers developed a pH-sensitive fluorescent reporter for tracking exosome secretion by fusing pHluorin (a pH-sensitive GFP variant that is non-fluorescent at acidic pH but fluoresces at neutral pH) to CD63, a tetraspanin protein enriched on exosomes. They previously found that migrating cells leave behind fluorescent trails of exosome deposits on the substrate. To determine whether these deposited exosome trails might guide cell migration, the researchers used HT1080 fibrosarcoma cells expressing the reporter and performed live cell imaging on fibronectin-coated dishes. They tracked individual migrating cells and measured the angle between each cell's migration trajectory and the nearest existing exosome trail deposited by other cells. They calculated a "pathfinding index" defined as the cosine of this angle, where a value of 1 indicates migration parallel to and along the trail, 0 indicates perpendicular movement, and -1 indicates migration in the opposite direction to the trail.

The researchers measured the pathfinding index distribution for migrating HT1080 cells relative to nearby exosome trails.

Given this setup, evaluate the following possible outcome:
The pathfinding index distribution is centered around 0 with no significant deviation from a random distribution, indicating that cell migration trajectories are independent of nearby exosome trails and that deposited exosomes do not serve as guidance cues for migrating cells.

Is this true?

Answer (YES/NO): NO